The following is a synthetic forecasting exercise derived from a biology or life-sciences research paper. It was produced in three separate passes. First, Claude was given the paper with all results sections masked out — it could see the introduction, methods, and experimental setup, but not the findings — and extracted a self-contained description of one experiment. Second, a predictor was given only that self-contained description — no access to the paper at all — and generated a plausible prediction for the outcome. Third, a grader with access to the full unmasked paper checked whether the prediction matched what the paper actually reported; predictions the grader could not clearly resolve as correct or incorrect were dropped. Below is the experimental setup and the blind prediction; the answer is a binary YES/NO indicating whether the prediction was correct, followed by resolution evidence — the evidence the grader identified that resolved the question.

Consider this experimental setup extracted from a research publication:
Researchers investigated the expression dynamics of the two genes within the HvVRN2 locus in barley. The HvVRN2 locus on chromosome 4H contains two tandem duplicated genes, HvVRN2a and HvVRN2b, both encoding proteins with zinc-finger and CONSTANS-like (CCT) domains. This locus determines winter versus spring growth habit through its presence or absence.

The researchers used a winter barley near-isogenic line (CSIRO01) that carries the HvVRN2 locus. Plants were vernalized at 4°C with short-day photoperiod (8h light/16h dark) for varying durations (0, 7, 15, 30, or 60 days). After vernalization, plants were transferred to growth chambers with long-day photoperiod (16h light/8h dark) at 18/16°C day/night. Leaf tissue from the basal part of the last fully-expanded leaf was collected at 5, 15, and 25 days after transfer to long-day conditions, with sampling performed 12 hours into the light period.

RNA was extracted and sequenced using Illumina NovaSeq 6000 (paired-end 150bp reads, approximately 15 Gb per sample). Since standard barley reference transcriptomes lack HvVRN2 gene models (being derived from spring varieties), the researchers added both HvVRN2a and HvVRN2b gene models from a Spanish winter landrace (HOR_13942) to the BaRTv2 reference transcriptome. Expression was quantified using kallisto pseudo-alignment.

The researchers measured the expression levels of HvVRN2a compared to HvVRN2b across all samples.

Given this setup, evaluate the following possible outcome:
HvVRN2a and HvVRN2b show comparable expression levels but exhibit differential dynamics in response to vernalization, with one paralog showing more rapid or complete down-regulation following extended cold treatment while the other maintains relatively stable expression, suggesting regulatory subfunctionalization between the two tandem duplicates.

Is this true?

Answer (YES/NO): NO